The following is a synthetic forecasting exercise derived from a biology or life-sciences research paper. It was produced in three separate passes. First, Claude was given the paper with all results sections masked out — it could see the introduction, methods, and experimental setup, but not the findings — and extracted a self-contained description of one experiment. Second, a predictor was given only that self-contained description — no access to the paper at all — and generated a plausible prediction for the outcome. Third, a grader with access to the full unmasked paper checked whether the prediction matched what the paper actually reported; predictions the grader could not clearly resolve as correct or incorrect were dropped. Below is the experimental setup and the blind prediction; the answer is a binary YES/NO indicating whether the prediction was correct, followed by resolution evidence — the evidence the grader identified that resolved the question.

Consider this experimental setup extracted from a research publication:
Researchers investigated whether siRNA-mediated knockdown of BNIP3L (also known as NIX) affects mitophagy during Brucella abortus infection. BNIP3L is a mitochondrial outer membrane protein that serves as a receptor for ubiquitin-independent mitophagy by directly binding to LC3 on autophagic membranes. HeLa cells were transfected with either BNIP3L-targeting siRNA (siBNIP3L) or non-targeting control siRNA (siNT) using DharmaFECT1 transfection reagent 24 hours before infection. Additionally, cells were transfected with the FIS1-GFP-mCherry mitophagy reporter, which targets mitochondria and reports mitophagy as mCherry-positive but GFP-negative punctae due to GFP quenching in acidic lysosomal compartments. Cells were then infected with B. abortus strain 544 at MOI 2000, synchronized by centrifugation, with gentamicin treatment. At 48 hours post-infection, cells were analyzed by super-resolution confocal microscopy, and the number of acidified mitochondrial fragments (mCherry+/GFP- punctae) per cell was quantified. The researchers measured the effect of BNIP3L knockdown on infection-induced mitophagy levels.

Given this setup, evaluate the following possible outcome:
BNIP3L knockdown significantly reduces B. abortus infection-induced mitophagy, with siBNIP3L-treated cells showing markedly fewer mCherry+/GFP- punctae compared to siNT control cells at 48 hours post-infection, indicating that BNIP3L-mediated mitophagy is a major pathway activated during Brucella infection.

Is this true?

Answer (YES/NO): YES